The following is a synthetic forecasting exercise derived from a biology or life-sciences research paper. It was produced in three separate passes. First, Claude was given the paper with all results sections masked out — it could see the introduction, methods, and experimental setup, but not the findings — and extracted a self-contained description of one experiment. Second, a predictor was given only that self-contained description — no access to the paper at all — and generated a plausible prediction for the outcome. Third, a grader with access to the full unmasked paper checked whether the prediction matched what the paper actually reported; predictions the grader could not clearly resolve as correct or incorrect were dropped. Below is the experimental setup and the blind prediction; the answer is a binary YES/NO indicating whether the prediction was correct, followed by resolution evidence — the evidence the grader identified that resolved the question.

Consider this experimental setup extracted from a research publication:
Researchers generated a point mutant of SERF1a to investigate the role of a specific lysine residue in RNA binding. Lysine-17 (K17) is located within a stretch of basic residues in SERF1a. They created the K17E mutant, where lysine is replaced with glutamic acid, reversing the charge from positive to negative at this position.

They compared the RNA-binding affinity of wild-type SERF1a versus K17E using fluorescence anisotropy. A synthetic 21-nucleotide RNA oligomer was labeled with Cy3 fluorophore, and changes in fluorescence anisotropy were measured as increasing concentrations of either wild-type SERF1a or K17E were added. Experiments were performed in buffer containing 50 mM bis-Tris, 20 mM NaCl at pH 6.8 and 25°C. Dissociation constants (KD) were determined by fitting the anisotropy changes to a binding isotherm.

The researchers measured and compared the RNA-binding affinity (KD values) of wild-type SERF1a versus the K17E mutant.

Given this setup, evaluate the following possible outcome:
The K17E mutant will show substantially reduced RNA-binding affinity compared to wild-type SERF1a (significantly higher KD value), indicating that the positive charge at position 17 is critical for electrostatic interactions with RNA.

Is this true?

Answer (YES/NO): YES